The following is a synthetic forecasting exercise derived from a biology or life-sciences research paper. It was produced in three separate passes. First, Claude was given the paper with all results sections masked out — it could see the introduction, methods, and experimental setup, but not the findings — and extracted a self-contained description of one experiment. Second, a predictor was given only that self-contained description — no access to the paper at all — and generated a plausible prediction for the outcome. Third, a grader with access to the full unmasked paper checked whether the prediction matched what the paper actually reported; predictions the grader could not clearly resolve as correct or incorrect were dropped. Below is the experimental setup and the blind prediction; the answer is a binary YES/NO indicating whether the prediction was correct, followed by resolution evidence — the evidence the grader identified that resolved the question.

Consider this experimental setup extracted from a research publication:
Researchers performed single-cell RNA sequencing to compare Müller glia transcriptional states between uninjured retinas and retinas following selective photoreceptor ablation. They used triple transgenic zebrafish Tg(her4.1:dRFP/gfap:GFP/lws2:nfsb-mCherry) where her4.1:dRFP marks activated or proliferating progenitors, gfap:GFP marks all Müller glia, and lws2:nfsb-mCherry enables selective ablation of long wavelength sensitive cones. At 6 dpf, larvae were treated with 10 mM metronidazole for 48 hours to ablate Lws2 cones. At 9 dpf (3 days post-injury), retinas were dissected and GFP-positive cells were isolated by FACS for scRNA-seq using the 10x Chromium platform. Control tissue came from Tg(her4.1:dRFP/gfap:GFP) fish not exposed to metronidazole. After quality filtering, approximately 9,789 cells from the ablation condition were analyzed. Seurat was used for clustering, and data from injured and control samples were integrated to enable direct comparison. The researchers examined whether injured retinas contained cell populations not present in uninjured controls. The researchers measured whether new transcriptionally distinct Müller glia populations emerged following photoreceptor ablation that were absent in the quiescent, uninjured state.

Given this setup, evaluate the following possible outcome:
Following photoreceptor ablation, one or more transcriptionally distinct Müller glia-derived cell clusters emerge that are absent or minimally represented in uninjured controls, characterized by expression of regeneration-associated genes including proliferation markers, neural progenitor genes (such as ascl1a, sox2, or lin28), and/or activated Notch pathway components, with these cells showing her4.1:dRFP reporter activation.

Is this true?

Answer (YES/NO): YES